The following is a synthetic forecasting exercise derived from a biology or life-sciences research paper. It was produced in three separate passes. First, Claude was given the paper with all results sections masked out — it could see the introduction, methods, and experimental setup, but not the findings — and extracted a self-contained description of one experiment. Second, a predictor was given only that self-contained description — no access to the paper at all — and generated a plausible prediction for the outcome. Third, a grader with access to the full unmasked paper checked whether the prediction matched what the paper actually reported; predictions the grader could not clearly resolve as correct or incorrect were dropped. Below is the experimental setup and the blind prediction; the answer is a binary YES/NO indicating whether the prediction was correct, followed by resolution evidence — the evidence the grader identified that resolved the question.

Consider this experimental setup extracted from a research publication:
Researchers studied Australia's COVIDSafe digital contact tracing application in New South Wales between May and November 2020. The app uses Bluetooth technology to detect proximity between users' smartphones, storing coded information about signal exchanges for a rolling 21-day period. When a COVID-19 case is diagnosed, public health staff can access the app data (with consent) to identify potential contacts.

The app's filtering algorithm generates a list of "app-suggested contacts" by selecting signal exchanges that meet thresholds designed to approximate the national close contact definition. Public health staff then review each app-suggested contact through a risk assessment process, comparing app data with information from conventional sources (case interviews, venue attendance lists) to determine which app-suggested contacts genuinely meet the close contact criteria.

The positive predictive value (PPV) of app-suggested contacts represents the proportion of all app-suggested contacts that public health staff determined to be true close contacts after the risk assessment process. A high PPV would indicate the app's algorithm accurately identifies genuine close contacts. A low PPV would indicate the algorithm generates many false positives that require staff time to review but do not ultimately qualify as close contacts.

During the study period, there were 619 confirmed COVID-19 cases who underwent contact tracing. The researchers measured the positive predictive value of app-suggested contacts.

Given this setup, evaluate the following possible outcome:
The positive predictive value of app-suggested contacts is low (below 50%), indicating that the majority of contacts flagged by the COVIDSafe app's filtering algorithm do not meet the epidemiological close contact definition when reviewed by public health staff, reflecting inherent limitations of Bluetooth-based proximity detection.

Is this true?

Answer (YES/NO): YES